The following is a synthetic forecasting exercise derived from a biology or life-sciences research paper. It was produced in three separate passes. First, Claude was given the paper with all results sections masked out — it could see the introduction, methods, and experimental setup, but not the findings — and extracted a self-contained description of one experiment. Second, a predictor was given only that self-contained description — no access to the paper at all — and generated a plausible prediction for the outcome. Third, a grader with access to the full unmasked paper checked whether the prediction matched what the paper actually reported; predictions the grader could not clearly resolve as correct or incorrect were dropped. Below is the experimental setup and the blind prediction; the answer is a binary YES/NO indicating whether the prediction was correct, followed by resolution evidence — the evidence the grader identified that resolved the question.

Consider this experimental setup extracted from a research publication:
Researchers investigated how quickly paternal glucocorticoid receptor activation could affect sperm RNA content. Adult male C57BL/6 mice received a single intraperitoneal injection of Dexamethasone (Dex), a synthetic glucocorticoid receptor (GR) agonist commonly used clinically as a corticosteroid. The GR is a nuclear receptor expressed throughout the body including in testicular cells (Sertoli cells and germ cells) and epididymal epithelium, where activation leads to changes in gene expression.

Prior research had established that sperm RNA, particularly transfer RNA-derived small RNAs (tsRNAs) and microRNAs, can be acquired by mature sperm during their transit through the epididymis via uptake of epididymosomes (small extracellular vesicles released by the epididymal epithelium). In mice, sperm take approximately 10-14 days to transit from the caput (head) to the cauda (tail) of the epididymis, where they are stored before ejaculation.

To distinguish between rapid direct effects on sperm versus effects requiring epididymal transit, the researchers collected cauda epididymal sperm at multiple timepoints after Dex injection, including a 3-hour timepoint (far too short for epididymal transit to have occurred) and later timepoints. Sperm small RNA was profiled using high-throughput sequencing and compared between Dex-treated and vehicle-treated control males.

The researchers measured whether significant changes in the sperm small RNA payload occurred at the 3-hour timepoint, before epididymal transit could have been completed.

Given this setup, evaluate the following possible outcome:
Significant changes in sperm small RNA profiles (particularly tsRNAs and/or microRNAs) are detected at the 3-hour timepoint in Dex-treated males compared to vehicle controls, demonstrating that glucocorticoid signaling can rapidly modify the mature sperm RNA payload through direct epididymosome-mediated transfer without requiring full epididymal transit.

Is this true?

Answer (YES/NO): NO